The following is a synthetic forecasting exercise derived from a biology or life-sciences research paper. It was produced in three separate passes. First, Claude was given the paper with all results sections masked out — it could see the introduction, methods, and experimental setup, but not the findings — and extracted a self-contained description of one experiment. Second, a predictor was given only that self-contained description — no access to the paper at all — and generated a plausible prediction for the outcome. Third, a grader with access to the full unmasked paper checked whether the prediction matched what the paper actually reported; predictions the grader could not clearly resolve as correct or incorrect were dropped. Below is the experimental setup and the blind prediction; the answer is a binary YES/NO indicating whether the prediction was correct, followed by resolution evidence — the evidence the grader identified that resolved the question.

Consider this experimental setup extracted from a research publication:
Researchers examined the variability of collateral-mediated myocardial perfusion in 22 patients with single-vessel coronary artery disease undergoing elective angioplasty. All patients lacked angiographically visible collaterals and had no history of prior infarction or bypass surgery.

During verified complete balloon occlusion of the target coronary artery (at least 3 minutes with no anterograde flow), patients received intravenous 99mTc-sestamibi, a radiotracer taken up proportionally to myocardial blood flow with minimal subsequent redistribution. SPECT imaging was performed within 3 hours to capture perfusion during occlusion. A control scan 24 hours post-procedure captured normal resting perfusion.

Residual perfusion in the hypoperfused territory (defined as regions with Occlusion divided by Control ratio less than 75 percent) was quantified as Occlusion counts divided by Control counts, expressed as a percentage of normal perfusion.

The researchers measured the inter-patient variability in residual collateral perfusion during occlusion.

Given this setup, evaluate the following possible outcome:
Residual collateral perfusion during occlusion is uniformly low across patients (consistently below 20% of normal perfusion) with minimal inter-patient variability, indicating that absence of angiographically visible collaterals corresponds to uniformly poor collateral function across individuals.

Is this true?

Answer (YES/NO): NO